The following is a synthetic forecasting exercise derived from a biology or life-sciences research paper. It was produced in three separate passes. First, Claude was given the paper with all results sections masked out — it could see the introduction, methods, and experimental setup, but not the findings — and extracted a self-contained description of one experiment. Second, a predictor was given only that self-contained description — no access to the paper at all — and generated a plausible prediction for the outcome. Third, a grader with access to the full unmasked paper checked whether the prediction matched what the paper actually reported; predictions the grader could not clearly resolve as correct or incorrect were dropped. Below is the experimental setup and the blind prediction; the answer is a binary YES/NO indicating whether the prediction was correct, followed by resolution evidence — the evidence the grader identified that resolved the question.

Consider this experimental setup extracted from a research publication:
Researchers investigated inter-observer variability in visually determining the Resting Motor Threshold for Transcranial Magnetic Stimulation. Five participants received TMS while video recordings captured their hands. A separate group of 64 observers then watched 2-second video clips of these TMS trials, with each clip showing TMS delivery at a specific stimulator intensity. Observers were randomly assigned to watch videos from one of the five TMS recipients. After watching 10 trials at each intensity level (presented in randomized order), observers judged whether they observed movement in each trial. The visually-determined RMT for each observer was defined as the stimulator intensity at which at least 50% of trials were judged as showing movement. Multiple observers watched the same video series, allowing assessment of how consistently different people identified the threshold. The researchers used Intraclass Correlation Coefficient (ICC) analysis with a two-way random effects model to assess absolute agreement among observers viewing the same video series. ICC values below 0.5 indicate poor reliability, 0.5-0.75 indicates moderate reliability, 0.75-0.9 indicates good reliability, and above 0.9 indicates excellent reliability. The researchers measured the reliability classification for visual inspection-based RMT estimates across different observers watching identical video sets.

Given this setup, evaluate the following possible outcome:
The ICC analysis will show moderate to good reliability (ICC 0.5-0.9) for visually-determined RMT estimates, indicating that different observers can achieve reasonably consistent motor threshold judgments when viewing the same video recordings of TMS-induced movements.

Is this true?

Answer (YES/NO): YES